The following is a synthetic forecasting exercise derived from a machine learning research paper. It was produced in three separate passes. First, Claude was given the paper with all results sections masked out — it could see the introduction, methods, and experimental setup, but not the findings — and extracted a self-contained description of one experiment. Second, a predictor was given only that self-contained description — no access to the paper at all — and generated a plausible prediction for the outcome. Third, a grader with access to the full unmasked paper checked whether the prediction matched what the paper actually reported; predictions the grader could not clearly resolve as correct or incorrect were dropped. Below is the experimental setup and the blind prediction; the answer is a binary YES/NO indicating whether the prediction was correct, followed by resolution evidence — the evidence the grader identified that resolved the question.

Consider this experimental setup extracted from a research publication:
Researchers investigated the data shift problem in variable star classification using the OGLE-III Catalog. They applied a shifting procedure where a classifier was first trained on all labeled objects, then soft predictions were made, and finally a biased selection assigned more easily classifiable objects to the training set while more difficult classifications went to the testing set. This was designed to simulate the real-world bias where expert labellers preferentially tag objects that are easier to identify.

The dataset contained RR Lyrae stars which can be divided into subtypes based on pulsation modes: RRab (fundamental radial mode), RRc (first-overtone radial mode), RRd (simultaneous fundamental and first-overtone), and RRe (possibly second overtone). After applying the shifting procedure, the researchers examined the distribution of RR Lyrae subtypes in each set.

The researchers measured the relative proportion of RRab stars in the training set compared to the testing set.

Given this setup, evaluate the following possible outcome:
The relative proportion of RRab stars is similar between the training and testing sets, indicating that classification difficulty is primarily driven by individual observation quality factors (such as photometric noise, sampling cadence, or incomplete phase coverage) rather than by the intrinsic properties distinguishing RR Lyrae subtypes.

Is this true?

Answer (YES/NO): NO